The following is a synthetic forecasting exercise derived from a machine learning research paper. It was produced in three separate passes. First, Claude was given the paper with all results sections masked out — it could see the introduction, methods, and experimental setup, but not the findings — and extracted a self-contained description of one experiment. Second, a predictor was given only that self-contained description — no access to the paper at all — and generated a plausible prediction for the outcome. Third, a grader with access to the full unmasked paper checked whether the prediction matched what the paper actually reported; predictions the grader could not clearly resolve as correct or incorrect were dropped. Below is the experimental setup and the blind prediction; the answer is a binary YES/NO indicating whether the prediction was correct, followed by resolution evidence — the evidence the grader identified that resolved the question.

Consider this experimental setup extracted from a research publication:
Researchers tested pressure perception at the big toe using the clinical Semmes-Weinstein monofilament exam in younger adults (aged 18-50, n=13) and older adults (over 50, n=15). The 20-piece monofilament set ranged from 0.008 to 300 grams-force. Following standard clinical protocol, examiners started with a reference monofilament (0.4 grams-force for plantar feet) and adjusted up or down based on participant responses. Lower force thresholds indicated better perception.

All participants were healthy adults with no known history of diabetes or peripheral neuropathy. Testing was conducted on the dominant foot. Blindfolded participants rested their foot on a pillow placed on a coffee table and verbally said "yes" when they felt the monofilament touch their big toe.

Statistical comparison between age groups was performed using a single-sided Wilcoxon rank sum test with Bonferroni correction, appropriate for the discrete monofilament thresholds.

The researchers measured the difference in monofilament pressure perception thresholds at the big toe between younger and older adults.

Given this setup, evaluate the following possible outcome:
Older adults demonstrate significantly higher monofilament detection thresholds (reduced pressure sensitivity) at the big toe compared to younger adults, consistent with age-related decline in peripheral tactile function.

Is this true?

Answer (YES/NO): YES